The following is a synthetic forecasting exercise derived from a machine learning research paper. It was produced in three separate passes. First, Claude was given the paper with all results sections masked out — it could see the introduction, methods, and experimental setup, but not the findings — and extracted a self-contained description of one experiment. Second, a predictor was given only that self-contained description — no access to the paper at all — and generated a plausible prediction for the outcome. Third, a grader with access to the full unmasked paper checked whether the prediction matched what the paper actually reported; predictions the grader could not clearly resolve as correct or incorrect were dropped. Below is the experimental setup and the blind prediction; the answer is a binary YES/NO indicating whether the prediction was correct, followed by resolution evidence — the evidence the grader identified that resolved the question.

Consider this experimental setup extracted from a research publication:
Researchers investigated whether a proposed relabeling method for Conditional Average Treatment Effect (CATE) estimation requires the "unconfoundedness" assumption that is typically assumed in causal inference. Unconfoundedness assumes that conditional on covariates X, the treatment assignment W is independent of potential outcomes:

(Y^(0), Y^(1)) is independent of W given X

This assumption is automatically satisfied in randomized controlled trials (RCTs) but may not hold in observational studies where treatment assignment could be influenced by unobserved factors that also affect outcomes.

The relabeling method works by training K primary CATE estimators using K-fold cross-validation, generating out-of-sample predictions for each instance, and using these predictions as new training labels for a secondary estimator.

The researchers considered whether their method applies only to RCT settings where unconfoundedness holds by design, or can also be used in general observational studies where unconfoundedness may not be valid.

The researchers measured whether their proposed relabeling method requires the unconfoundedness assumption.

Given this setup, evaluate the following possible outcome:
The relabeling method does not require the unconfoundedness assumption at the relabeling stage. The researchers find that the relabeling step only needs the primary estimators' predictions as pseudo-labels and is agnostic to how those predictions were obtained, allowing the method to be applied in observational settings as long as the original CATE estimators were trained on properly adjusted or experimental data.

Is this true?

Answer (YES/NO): NO